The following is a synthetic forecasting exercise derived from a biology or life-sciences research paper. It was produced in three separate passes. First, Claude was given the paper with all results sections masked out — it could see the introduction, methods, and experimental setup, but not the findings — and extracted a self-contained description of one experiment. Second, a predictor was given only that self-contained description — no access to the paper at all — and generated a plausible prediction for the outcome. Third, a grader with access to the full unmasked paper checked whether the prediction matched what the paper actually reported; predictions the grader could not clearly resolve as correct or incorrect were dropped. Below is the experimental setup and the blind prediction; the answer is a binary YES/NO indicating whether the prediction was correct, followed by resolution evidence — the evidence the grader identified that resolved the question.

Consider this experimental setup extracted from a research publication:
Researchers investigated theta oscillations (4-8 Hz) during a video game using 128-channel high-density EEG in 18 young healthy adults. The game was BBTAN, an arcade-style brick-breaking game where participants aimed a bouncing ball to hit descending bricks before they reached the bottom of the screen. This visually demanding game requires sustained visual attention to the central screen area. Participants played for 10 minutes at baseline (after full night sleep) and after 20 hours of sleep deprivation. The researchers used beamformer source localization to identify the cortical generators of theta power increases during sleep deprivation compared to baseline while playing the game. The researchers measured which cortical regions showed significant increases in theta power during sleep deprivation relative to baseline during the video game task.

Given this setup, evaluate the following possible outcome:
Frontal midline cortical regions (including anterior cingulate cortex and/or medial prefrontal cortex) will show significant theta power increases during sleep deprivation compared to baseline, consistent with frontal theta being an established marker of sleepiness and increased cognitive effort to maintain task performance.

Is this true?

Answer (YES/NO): NO